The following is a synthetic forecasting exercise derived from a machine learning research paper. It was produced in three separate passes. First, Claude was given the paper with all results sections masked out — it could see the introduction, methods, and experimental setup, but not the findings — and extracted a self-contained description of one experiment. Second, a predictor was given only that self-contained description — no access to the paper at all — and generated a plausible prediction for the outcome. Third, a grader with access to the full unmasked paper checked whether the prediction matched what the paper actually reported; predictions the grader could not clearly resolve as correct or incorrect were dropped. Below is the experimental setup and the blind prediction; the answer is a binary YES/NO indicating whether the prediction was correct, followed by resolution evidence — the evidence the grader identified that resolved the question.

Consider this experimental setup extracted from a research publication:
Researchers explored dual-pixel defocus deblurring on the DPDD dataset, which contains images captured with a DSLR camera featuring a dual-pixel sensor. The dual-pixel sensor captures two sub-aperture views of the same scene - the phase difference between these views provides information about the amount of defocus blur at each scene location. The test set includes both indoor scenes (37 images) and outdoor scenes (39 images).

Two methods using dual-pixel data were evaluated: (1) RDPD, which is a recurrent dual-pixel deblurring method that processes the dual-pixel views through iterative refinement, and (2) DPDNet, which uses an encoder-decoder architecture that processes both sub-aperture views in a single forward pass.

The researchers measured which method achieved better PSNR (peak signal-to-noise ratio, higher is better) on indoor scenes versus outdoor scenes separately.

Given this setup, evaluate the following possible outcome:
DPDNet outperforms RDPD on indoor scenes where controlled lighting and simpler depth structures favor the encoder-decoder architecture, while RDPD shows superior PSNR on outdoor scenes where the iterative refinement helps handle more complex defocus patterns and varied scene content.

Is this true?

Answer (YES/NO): NO